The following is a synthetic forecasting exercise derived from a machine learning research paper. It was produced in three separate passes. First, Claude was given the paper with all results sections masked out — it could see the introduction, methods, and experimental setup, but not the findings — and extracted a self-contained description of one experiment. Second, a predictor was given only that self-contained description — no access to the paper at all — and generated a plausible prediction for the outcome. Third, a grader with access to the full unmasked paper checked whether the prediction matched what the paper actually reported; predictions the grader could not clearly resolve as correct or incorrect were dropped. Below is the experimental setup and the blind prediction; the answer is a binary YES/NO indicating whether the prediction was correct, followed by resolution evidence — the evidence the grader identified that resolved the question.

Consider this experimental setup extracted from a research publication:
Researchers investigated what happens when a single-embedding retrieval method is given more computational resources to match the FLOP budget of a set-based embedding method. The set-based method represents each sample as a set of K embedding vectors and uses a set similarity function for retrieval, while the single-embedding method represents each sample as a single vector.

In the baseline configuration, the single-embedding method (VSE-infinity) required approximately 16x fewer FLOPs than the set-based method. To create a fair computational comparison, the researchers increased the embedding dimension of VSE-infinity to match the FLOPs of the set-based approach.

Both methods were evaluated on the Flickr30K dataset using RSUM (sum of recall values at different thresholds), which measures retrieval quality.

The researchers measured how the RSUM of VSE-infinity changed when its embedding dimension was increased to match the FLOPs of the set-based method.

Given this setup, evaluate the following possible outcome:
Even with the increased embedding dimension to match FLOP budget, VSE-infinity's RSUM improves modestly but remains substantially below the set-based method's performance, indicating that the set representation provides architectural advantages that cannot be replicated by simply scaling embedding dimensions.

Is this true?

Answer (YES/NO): NO